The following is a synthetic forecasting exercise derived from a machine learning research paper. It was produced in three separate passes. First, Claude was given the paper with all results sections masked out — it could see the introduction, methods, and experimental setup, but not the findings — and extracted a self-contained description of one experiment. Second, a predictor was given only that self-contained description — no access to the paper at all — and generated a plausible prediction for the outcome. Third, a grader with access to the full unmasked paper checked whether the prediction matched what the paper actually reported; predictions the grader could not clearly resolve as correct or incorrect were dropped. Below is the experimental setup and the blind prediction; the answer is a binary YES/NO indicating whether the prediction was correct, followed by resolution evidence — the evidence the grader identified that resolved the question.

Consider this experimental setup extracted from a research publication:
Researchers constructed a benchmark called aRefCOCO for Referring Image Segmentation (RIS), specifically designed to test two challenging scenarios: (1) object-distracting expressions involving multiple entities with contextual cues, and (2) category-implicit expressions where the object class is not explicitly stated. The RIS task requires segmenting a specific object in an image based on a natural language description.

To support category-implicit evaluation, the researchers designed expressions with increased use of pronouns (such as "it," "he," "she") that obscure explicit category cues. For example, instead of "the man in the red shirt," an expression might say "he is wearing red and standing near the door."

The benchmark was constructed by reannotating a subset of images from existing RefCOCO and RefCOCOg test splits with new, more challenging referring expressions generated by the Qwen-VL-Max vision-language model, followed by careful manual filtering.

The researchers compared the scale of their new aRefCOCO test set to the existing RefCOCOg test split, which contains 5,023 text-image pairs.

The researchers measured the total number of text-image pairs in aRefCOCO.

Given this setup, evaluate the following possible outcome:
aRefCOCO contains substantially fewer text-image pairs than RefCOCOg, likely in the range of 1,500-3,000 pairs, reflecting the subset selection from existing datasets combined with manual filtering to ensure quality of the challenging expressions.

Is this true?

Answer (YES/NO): NO